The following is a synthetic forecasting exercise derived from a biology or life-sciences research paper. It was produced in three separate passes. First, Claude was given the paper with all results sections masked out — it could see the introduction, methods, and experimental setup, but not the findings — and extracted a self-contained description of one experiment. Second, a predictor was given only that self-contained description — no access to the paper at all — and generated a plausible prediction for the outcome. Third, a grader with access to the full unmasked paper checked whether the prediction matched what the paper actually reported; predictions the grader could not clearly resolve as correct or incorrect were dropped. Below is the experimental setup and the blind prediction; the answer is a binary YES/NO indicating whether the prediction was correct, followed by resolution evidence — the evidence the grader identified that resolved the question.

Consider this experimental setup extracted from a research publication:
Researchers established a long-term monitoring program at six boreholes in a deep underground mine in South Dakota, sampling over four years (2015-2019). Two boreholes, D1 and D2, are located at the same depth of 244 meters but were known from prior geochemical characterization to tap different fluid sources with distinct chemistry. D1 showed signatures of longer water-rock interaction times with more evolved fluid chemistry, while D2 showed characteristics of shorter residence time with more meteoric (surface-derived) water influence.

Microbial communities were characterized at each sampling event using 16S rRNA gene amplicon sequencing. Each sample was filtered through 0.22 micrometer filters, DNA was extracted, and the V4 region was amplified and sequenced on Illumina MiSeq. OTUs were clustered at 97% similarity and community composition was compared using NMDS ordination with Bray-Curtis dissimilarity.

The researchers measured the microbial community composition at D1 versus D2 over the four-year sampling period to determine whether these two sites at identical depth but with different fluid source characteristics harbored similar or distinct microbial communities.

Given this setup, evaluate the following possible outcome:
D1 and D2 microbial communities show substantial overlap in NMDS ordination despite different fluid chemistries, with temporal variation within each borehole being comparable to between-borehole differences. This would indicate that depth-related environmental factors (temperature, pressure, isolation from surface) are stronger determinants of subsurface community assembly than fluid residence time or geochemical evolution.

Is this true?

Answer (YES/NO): NO